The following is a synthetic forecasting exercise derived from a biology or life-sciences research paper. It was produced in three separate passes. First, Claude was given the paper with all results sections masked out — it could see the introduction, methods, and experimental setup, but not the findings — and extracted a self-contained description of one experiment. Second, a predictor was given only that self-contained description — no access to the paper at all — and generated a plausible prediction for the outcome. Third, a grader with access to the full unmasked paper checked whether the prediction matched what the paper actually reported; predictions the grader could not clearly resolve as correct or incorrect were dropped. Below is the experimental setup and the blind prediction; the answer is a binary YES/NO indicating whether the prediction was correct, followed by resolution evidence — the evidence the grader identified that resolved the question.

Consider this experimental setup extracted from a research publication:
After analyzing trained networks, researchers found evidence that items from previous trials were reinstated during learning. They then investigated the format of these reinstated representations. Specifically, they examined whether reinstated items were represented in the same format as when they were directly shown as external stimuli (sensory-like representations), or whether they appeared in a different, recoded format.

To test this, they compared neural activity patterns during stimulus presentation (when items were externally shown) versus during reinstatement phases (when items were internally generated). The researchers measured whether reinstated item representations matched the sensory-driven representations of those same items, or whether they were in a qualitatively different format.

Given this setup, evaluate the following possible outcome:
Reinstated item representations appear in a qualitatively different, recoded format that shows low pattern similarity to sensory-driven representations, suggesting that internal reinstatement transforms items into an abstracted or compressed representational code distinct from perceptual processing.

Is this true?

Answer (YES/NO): YES